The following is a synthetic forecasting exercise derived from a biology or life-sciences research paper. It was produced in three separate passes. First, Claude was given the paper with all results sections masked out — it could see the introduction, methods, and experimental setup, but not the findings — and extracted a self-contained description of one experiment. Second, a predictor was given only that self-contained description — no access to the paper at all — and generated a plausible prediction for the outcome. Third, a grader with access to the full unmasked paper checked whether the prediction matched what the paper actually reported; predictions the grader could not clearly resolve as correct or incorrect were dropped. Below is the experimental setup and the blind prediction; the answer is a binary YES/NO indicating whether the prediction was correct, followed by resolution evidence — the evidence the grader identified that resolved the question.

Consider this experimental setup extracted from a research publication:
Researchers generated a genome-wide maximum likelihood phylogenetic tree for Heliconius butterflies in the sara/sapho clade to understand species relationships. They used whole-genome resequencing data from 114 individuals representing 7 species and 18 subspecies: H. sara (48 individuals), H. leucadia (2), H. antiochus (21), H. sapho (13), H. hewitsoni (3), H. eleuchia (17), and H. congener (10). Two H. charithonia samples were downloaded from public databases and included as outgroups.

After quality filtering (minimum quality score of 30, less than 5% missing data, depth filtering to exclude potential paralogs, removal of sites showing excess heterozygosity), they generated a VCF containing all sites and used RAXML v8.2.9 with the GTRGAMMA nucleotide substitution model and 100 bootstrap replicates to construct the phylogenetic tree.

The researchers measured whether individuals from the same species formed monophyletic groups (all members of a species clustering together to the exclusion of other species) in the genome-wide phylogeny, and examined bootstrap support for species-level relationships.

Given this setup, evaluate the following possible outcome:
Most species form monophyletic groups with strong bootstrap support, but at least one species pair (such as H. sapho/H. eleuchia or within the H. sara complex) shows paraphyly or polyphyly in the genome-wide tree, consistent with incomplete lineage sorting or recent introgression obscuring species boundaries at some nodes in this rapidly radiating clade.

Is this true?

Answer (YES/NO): NO